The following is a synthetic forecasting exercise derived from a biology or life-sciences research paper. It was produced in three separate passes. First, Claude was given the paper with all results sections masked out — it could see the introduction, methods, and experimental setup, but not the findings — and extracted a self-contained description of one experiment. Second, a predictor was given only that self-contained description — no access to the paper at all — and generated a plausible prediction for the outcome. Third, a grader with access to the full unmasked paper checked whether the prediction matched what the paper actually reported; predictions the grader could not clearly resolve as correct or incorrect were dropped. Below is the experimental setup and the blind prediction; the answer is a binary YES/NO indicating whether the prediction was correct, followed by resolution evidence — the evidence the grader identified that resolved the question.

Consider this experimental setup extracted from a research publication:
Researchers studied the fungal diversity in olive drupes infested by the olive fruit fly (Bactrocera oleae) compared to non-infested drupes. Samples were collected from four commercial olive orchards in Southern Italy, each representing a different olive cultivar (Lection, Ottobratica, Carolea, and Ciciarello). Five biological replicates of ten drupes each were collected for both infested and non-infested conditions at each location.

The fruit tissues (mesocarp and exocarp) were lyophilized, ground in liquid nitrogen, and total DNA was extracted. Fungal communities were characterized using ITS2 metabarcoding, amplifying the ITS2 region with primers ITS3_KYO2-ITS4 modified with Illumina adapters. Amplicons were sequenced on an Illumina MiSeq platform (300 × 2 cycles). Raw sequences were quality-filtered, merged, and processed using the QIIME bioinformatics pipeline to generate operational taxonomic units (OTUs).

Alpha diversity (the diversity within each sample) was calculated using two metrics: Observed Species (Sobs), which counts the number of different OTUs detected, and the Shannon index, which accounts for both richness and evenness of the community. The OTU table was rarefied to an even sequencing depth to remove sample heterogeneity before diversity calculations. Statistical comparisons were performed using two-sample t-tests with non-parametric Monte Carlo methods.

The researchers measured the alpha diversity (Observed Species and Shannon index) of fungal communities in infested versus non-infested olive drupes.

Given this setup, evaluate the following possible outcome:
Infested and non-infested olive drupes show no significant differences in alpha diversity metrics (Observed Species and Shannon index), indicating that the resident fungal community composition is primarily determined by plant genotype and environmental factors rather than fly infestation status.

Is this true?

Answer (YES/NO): NO